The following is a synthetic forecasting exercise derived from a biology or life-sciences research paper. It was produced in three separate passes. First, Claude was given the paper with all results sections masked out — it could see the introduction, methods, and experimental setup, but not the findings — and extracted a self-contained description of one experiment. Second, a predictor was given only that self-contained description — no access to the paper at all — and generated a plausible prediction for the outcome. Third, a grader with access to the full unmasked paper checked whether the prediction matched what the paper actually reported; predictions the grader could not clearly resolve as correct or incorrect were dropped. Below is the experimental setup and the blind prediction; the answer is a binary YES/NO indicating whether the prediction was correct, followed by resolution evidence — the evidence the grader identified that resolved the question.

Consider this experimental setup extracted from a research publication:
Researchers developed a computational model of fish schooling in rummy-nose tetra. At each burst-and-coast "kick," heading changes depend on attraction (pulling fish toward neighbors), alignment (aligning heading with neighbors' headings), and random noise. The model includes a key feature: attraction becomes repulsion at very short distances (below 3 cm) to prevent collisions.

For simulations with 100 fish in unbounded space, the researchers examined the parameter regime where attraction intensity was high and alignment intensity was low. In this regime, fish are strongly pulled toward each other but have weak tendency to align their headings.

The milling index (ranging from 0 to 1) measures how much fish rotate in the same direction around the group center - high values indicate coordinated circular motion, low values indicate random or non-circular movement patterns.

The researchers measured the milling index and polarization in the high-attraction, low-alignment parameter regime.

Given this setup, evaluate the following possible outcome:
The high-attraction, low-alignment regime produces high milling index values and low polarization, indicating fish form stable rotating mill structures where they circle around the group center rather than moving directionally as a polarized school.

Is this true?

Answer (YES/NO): YES